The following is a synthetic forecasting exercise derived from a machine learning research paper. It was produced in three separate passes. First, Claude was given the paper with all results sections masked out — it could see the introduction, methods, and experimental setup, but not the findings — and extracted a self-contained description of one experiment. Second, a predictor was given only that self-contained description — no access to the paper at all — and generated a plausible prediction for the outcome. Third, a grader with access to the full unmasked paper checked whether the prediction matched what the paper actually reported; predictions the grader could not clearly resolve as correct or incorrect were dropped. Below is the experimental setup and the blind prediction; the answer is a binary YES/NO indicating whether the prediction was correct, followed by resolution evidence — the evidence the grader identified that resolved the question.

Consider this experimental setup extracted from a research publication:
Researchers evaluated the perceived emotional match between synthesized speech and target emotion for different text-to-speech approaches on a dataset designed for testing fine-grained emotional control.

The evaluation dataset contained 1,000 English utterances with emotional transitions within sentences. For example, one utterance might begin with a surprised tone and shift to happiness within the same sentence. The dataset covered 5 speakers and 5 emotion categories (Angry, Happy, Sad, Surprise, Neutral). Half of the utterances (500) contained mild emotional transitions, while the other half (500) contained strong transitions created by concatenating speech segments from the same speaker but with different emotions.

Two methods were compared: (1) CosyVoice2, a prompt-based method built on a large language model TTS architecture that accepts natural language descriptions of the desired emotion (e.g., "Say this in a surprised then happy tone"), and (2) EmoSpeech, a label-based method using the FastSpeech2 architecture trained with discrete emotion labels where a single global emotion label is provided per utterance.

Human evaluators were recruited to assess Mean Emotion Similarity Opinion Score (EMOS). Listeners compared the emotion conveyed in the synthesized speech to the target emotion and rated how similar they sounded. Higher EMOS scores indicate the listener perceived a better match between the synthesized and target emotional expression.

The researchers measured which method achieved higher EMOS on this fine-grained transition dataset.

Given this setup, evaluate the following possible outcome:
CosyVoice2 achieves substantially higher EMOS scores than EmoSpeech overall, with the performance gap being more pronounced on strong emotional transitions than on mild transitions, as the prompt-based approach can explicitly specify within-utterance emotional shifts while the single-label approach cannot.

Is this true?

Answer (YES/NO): NO